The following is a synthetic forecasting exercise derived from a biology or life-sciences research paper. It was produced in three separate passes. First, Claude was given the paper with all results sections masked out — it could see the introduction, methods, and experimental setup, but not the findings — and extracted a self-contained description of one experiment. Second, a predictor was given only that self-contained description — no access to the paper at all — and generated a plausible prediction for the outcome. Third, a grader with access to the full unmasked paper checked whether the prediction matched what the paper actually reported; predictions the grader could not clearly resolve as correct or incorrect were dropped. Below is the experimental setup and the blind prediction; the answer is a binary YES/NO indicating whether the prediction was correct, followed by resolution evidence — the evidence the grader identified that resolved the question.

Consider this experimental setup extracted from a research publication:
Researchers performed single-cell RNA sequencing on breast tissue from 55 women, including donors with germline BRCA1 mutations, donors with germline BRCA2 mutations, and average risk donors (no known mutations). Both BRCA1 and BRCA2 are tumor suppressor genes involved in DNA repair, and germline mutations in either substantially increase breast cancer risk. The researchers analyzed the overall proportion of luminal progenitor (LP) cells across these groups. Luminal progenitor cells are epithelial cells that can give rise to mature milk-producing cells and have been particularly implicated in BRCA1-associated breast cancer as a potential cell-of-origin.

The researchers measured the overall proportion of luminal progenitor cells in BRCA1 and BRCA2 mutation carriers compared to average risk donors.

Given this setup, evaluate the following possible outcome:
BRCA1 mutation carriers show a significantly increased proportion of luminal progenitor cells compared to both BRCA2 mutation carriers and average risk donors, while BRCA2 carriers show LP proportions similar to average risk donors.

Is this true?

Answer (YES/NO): NO